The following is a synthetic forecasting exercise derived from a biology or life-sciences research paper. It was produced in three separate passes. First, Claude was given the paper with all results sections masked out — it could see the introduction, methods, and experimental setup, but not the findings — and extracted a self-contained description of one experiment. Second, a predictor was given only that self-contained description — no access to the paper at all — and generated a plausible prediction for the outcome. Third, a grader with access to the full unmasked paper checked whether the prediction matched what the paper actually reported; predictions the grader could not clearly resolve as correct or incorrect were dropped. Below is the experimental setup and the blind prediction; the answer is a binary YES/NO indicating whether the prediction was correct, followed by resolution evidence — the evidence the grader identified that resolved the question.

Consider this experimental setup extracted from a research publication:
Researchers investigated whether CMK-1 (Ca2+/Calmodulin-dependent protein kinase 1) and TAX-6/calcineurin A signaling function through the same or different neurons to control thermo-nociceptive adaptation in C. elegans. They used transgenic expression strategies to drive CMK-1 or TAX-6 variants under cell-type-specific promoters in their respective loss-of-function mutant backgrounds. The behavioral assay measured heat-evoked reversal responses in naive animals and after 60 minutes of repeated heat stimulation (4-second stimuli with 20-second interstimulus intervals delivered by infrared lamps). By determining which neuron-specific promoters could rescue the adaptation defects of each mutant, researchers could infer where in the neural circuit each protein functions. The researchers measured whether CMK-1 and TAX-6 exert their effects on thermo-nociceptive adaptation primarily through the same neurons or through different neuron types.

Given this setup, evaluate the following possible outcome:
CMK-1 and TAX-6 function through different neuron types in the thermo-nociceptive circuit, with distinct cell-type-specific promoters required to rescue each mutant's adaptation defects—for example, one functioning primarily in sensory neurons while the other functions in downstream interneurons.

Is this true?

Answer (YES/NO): YES